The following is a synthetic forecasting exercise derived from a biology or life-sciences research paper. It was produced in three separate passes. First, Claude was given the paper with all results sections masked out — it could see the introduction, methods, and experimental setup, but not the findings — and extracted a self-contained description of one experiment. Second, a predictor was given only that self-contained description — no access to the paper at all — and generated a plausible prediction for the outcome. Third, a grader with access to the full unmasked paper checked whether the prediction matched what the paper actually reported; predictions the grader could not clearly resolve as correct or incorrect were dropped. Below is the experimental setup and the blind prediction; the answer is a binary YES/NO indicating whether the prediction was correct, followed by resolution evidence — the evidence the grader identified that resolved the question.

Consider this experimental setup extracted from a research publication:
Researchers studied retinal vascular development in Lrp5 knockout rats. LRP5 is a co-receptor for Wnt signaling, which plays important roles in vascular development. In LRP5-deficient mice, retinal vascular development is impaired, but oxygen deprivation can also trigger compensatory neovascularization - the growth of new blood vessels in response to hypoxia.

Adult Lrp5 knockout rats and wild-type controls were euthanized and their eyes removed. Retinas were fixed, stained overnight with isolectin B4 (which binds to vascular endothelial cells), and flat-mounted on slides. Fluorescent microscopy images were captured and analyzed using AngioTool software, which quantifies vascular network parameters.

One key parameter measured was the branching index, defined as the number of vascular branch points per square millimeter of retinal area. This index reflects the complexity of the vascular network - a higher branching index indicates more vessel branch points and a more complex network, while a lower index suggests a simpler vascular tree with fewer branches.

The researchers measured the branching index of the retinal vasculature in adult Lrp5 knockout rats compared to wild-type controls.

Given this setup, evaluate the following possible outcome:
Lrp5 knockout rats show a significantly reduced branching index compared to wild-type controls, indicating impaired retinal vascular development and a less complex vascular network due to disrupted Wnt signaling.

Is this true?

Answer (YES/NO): YES